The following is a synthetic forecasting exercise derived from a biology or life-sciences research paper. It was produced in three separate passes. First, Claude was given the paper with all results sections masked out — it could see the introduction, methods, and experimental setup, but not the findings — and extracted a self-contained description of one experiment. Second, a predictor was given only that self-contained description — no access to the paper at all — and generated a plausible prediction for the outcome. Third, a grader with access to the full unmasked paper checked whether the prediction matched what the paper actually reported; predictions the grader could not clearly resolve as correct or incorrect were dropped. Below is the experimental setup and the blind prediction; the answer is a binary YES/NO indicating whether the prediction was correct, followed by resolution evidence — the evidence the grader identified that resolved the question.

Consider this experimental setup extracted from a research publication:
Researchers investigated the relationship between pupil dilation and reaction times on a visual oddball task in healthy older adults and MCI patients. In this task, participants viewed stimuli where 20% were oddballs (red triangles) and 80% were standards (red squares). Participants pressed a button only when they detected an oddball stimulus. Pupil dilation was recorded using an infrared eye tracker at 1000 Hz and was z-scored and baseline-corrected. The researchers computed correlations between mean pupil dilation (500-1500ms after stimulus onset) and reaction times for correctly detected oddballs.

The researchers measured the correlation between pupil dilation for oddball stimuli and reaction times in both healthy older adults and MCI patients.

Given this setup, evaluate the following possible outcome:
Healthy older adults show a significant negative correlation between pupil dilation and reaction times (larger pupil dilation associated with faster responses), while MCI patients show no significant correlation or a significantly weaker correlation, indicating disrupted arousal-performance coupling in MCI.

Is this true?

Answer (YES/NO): NO